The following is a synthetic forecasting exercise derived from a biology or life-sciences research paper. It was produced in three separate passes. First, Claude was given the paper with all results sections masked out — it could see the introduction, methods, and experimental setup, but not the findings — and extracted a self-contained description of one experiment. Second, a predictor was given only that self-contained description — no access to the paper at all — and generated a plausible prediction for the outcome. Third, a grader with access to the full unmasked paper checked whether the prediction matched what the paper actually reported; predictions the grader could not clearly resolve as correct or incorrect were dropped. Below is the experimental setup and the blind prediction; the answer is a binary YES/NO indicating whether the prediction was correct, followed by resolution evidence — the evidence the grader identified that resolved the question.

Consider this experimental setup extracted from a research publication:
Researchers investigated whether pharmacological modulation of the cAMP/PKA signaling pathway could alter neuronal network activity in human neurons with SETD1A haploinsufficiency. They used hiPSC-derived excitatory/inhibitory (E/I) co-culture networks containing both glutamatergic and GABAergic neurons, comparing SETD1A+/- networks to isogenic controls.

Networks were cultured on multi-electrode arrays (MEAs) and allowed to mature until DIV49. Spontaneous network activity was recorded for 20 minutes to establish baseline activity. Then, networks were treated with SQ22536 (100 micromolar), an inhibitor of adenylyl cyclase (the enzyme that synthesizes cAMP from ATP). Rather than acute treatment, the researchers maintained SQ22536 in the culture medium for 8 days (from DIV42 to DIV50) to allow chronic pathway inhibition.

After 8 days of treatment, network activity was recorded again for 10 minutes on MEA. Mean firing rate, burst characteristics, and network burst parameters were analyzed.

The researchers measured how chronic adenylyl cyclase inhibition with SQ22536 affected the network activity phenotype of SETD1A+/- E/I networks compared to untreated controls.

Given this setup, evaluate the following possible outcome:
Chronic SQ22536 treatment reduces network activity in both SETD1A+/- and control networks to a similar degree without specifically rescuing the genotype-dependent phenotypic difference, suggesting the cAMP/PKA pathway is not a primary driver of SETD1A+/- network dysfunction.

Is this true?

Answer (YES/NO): NO